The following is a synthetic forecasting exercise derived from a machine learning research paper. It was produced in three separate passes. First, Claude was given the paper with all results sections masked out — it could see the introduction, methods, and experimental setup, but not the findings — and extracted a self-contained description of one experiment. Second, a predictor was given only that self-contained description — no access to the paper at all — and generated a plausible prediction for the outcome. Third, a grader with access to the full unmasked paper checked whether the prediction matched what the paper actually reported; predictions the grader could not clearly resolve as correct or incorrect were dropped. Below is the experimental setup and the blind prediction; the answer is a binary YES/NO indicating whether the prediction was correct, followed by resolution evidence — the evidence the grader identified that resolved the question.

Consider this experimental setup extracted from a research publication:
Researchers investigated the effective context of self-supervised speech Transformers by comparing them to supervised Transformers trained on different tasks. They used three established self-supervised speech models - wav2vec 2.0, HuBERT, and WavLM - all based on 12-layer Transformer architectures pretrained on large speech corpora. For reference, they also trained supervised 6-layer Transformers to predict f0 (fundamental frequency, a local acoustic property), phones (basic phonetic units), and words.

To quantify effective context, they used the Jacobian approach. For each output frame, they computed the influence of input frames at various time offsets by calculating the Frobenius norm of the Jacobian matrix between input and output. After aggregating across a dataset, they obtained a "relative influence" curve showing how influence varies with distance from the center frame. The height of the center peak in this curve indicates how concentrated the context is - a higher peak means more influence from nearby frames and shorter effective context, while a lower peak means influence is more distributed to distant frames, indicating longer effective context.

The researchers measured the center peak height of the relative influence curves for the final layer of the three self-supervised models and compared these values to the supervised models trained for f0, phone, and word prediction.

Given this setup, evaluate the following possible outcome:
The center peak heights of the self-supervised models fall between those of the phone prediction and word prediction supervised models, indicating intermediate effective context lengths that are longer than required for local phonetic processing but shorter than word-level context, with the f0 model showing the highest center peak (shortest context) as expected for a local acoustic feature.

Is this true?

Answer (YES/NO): NO